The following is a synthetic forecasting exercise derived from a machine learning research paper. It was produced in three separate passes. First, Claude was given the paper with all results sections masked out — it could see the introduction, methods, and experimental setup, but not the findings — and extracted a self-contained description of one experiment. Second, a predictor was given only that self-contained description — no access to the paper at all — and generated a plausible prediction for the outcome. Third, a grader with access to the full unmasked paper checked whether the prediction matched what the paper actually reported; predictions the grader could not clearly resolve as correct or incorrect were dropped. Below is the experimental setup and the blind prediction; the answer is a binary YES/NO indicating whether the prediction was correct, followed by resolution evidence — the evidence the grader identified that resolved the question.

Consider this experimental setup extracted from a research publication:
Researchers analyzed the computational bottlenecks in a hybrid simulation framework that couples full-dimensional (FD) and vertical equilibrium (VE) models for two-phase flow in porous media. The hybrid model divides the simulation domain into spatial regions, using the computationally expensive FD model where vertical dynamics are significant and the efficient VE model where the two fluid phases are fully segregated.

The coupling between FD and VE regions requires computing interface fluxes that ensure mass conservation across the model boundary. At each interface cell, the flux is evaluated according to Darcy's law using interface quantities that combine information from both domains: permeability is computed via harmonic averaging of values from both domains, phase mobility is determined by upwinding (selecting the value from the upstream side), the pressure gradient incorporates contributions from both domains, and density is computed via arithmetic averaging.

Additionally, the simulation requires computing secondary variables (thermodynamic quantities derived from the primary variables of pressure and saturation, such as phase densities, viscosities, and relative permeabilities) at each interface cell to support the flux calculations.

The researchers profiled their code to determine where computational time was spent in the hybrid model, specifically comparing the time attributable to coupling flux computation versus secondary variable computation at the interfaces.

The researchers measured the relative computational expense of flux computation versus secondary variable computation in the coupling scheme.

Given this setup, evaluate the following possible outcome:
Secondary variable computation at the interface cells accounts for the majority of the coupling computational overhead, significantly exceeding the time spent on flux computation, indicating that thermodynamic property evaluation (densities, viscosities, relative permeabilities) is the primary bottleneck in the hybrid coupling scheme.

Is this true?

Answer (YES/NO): NO